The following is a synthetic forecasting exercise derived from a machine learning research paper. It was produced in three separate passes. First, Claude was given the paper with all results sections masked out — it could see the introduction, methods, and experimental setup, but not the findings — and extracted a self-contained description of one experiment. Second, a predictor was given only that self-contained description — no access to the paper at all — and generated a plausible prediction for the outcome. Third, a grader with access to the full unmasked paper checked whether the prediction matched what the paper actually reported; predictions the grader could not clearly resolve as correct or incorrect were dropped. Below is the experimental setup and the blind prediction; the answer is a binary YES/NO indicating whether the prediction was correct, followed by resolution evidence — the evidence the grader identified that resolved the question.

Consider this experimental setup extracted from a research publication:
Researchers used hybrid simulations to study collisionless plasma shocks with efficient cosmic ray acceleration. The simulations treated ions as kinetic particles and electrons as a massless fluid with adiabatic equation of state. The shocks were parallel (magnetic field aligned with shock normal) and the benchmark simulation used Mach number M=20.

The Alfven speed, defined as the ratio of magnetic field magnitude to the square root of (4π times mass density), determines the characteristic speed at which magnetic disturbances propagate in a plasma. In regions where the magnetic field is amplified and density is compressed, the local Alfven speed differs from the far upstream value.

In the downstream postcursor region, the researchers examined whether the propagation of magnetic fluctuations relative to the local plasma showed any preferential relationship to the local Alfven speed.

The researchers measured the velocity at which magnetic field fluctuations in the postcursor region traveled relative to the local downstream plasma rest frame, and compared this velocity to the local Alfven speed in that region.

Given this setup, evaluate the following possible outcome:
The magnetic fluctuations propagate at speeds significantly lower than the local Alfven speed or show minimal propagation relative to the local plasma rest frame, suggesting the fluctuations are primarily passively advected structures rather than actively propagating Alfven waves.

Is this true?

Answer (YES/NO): NO